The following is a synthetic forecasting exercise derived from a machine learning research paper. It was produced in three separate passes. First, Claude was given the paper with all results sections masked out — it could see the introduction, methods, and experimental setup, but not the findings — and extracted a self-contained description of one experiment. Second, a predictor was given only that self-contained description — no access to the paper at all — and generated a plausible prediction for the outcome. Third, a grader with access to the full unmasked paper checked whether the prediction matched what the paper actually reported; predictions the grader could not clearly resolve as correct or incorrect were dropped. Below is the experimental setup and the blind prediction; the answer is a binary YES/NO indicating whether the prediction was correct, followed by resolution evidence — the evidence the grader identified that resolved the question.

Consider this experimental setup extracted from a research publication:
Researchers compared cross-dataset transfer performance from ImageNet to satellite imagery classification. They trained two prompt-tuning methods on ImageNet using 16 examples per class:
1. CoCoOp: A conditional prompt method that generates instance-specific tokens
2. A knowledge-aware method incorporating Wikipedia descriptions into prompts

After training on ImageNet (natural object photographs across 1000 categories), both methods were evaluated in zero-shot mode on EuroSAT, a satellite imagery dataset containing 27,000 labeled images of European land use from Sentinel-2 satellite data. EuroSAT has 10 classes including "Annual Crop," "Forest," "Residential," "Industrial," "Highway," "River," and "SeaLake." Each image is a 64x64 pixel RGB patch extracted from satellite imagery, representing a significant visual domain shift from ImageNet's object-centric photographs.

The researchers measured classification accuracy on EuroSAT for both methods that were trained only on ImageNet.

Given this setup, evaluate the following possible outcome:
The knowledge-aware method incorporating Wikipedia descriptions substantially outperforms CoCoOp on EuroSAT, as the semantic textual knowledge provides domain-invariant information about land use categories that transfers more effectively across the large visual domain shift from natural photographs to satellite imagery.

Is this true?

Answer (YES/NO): NO